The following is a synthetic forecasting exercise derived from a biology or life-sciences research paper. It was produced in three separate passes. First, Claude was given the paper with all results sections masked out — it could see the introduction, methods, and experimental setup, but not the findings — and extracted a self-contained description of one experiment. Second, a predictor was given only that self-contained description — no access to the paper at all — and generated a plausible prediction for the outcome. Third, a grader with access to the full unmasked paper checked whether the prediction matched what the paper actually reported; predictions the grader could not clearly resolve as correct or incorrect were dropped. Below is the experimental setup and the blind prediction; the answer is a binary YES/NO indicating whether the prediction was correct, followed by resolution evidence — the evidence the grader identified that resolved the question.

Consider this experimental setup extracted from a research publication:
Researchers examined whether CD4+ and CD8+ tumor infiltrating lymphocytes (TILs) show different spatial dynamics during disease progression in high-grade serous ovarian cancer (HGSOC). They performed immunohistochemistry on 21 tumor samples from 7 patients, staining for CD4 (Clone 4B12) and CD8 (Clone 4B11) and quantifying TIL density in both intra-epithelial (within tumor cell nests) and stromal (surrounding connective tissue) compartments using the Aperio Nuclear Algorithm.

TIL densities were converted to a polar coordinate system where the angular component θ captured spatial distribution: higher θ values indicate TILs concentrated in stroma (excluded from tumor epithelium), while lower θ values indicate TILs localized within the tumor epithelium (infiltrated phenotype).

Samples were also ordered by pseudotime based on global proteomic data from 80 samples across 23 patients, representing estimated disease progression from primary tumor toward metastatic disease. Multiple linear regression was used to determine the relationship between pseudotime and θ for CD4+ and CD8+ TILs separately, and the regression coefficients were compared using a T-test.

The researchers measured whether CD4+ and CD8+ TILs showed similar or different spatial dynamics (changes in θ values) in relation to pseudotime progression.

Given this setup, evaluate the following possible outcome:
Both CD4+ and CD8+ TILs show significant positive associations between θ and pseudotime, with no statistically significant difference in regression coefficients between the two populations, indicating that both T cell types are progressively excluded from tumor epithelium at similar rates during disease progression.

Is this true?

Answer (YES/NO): NO